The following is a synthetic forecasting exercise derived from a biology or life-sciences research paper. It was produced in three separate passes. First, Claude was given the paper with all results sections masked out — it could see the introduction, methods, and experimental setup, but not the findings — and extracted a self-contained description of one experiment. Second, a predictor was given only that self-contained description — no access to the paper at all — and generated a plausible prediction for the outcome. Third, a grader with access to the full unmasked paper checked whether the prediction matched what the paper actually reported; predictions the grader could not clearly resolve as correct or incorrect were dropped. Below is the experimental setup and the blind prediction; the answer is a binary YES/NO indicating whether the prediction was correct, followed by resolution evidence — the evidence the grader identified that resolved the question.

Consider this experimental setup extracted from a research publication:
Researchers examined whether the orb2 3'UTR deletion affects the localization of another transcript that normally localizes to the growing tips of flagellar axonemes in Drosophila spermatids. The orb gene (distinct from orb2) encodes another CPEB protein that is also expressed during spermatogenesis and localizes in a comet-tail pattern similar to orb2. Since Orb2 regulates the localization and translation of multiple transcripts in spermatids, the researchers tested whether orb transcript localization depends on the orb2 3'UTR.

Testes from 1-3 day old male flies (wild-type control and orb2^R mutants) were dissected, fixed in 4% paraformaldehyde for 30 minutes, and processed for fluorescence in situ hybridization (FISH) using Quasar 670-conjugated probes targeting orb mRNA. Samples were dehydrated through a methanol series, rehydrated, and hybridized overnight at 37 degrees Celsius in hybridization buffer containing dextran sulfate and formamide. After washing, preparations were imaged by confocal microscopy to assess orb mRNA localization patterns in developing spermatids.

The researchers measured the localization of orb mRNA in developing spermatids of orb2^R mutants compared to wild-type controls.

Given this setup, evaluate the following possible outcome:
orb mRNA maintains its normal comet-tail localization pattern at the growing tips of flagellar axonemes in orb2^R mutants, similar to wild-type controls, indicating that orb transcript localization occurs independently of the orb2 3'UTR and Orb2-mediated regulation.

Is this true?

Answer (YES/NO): NO